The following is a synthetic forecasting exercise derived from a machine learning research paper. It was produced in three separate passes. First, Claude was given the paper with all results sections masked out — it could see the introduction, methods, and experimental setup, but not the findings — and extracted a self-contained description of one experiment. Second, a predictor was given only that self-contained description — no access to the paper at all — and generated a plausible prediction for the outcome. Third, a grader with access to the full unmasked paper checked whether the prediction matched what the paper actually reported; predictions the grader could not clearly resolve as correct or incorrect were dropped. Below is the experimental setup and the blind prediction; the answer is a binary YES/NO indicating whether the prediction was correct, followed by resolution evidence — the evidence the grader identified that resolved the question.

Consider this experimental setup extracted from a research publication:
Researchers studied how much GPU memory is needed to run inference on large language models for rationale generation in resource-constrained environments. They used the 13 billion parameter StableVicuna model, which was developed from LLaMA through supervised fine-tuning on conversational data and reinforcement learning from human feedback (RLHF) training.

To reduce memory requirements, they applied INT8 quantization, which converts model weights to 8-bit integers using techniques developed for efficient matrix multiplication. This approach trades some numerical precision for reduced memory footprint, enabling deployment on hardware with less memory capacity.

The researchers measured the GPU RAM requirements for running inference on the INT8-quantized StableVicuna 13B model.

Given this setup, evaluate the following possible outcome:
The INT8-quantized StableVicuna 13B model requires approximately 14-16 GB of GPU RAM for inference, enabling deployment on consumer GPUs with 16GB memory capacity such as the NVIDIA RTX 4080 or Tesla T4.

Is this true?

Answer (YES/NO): NO